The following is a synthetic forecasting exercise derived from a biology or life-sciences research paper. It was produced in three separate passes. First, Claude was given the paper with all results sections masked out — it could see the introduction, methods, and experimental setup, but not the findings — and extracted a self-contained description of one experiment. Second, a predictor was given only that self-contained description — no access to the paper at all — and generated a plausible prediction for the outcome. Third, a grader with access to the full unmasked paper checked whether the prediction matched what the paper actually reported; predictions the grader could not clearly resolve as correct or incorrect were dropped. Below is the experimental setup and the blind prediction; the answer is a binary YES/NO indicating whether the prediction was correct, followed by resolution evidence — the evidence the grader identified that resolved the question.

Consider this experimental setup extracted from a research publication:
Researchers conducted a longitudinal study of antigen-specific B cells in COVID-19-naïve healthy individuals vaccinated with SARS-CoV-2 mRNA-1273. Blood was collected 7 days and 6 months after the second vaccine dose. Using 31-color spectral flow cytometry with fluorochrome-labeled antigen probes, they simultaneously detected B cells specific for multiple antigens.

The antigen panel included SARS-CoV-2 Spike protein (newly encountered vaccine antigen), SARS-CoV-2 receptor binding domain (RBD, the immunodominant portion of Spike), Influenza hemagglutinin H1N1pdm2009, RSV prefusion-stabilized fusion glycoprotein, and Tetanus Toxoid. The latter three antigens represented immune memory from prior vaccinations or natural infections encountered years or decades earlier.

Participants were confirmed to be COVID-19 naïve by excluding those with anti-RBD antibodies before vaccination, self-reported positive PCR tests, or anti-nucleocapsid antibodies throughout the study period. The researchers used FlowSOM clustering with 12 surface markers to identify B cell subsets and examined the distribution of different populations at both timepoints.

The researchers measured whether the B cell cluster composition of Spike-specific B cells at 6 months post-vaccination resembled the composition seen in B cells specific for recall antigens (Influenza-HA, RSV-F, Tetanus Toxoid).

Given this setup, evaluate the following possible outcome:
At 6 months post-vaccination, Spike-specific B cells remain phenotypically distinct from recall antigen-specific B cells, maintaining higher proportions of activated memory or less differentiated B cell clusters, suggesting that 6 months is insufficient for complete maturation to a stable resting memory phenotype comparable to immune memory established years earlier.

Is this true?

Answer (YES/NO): NO